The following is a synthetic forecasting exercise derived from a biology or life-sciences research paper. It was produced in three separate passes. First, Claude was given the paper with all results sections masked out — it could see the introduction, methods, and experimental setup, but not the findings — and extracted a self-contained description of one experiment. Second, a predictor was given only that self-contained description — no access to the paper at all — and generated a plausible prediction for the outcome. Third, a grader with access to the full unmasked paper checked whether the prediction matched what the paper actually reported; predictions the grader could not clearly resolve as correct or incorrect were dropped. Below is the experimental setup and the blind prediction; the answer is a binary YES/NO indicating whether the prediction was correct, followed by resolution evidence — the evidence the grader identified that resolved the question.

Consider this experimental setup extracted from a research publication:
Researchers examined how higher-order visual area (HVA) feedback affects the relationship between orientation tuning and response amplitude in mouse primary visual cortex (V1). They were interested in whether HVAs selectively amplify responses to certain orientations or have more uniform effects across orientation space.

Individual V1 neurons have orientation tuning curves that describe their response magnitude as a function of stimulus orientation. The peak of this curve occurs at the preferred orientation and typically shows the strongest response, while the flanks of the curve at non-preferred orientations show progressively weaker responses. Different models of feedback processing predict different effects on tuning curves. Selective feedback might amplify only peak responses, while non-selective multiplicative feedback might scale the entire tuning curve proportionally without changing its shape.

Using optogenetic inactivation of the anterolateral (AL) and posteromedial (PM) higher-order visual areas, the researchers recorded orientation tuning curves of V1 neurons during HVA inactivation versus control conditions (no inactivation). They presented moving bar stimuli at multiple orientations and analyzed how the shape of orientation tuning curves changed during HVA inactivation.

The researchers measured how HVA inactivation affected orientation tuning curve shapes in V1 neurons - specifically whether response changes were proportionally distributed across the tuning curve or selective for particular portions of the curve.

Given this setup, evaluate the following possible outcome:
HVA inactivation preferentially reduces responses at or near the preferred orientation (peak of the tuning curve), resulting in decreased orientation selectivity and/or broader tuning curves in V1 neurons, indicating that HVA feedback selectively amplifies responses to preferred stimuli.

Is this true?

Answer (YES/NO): NO